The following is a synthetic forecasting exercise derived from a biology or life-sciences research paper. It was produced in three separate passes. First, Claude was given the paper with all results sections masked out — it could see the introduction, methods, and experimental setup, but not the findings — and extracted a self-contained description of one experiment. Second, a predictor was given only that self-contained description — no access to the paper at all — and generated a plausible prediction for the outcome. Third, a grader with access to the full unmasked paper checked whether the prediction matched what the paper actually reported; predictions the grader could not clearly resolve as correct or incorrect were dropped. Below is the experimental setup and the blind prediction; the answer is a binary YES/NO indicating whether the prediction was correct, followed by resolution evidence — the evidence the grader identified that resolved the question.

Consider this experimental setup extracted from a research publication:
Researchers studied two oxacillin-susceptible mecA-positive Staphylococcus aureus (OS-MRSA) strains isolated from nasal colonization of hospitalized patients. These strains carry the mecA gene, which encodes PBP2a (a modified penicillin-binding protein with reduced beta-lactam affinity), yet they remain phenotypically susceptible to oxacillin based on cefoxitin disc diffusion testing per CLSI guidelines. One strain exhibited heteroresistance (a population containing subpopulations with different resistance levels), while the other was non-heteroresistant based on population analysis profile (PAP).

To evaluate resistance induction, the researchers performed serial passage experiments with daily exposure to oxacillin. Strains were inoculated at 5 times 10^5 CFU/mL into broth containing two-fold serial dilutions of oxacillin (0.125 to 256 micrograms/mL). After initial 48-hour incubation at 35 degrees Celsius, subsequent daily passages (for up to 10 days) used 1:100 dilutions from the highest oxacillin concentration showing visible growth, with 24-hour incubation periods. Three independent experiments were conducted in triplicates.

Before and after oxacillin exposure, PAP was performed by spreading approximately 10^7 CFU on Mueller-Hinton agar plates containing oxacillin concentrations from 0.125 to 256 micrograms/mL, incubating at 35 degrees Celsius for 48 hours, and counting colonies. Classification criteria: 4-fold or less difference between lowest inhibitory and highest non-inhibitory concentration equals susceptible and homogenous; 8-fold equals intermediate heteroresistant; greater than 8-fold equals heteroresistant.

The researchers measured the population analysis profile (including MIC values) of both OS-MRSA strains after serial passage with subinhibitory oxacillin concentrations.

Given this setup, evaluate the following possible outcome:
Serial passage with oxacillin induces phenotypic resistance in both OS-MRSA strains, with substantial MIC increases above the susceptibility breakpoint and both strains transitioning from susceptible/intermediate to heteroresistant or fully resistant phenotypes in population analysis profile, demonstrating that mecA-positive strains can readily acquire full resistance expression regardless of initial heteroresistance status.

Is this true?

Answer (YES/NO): YES